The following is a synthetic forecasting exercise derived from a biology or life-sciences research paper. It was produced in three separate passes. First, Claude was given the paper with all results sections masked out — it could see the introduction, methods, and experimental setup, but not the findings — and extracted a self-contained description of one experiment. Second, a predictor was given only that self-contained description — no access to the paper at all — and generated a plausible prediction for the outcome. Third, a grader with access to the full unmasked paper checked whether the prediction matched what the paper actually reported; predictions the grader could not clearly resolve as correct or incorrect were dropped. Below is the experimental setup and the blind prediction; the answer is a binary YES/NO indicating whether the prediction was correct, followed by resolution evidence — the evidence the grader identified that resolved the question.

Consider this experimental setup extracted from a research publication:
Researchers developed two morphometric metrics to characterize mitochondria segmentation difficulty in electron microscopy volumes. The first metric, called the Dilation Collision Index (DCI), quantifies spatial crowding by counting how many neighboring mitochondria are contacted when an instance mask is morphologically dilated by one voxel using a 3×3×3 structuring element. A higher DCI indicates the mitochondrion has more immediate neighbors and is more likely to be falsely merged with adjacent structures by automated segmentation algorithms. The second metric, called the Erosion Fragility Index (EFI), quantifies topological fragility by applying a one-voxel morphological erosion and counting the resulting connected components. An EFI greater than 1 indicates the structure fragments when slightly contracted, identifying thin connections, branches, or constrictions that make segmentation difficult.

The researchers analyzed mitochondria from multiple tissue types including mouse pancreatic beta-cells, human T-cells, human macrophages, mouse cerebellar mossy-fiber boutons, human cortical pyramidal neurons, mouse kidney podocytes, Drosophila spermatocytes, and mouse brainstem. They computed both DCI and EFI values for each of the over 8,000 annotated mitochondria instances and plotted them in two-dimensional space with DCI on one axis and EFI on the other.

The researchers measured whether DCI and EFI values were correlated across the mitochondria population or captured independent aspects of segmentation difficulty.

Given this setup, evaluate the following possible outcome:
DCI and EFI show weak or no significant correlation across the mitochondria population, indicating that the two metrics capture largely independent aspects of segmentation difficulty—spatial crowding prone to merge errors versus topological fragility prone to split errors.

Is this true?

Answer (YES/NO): YES